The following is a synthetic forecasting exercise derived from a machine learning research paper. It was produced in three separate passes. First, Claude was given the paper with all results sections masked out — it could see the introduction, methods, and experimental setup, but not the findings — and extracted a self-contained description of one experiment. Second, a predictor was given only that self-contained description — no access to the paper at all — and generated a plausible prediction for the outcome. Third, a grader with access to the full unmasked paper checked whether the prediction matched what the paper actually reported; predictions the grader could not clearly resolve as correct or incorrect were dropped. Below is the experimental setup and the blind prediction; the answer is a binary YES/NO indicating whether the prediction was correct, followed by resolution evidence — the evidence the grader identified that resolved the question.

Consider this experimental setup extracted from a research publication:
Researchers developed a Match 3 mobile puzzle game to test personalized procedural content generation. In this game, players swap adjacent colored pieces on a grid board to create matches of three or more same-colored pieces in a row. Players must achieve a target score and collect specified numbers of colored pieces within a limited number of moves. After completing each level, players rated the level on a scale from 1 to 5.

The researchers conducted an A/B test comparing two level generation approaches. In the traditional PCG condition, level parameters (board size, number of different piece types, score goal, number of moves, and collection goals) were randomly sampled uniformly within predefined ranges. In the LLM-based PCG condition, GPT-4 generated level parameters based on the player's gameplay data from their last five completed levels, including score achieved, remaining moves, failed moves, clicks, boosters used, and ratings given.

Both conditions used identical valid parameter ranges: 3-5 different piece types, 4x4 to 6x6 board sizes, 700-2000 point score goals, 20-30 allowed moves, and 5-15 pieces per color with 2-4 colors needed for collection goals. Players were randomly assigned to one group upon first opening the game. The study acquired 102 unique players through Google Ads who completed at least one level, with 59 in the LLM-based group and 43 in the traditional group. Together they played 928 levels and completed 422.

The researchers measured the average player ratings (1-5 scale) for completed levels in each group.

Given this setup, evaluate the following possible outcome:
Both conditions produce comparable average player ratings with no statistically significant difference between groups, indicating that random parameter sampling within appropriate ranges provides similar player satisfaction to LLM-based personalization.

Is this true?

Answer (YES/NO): NO